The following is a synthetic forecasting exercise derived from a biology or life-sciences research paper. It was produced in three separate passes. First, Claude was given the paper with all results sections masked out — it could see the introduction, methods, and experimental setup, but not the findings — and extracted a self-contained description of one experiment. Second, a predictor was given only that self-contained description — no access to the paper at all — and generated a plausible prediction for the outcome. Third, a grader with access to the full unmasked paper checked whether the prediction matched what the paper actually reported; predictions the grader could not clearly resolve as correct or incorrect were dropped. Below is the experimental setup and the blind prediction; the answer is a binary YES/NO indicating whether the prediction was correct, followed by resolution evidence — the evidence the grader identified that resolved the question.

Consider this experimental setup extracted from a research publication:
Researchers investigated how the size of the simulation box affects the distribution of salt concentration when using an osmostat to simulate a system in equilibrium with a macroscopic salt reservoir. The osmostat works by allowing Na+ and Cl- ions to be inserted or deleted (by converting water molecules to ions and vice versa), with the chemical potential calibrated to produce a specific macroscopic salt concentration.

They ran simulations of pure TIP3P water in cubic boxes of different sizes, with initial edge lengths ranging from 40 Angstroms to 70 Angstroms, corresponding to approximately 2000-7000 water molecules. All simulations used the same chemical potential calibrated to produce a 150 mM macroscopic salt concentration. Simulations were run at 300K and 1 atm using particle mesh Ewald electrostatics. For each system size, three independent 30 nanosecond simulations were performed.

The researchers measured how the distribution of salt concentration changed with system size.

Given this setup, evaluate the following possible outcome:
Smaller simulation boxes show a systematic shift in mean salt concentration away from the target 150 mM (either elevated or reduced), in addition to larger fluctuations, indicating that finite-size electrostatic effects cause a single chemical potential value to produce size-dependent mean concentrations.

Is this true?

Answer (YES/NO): NO